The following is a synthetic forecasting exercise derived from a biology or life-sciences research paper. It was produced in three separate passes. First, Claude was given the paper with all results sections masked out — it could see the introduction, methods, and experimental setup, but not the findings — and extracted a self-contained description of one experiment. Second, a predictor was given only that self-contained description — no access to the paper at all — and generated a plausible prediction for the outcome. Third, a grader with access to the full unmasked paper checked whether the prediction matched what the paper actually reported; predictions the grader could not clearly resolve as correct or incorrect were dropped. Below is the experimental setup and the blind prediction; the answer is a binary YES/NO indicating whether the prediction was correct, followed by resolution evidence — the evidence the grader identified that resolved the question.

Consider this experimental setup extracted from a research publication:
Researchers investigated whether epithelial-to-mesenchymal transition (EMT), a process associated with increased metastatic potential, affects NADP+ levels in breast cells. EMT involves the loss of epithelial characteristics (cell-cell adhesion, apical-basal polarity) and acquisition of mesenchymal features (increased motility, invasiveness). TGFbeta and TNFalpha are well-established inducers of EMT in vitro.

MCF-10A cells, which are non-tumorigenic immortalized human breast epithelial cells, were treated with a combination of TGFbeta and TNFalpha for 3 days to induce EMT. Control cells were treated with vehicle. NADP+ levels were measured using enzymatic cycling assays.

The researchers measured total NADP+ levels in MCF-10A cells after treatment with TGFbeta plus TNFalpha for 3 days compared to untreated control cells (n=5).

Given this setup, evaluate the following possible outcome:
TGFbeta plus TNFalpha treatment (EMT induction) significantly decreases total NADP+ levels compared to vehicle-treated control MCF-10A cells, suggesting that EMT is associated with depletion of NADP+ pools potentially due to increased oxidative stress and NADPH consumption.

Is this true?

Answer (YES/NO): NO